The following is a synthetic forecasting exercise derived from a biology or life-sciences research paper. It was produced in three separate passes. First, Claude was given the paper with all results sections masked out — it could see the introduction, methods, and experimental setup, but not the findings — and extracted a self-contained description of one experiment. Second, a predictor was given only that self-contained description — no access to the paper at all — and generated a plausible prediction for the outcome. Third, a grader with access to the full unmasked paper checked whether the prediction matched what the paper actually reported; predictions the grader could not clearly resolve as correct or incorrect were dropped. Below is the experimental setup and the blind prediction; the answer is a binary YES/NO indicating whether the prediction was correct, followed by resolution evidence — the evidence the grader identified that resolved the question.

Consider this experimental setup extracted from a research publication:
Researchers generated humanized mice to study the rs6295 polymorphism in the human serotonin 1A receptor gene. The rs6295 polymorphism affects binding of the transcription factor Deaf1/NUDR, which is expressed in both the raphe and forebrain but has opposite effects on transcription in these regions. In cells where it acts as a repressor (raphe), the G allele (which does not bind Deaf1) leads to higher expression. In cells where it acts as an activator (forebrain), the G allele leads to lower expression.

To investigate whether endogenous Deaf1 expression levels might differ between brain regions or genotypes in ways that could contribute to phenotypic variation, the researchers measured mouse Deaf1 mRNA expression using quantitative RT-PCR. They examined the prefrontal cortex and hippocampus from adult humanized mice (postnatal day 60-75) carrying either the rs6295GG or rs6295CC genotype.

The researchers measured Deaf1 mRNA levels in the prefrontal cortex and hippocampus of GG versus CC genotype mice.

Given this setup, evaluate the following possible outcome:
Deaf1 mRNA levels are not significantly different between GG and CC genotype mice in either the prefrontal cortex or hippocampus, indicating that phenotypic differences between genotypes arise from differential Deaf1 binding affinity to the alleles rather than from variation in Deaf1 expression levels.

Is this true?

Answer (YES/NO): YES